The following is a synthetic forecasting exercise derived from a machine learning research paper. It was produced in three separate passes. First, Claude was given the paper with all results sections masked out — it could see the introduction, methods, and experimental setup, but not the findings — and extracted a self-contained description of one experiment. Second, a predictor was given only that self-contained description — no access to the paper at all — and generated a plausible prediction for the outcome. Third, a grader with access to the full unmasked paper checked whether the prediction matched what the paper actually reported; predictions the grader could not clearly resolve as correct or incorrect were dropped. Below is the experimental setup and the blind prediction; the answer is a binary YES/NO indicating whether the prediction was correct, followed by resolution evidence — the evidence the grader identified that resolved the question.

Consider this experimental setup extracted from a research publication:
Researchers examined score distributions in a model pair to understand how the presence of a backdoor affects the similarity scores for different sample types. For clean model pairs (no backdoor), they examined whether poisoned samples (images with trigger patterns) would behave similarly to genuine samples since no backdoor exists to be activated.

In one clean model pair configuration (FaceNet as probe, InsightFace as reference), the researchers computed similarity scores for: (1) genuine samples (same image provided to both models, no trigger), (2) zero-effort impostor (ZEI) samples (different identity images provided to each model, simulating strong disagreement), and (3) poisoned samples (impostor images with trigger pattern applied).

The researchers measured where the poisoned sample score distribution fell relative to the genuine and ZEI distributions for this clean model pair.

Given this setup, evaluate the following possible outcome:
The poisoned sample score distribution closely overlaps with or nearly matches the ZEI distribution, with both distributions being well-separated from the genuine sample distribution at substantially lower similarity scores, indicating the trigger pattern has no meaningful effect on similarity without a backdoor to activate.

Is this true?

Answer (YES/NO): NO